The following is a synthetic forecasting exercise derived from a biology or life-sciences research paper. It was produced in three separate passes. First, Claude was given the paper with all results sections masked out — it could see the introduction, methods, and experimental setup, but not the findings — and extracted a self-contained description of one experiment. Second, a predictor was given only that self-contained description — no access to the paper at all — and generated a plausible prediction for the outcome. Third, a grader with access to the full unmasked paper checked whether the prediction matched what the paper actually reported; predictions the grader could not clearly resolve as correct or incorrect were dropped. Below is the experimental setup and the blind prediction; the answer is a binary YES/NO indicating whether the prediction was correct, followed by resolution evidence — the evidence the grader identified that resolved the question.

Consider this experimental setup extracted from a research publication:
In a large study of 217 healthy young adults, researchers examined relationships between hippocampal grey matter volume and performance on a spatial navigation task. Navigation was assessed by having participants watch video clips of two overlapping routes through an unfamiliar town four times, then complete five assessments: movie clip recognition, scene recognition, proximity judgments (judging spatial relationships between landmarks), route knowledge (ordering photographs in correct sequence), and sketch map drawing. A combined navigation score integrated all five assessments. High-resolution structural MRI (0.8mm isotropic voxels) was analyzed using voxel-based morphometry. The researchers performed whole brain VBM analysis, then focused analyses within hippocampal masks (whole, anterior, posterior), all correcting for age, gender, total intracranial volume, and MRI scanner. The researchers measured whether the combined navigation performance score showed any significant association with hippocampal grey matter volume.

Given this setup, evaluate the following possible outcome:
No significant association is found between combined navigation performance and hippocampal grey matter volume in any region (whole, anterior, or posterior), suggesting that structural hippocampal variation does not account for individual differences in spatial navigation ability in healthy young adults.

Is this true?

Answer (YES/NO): YES